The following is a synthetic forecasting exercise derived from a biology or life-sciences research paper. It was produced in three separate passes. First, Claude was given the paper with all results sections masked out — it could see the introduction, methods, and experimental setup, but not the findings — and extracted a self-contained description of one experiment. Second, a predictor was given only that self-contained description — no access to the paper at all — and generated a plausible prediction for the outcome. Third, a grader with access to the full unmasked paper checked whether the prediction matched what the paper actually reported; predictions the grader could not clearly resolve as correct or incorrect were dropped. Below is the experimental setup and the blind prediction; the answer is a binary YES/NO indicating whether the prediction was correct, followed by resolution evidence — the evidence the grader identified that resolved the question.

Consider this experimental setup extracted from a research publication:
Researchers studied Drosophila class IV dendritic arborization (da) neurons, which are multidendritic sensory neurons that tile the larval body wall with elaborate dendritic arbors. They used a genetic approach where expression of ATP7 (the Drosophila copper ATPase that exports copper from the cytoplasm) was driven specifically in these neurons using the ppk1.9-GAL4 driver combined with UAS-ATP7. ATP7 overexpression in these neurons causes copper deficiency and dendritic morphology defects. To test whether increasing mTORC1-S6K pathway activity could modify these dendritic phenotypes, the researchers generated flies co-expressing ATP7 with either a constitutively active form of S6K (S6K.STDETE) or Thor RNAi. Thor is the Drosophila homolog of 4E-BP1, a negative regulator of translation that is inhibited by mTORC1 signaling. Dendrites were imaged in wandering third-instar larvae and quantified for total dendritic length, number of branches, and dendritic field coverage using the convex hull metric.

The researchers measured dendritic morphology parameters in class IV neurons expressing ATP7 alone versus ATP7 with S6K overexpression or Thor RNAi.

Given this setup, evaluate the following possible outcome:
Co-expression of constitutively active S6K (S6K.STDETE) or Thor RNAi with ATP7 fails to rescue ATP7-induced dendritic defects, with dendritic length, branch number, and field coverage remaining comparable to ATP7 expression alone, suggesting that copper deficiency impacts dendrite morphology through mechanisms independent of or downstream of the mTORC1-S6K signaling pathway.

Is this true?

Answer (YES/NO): NO